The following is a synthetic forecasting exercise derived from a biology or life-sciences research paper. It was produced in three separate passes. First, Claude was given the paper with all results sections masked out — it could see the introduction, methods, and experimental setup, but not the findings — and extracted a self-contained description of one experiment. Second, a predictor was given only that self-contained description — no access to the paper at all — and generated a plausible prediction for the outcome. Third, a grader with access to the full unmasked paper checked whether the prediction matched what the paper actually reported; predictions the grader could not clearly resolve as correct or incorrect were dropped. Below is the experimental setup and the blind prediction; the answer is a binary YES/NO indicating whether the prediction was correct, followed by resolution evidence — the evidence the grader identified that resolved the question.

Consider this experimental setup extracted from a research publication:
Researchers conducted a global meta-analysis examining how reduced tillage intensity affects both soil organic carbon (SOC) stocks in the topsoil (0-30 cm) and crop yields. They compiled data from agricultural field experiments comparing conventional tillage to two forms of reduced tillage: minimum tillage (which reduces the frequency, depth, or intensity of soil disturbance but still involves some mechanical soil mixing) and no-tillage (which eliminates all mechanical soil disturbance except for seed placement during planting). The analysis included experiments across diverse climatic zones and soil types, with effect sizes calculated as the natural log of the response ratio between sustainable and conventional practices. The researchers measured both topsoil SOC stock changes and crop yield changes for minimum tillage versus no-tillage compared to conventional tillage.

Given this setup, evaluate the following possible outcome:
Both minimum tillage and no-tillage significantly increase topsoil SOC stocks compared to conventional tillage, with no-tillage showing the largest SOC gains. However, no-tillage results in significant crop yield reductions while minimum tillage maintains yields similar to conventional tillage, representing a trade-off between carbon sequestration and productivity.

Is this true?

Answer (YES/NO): NO